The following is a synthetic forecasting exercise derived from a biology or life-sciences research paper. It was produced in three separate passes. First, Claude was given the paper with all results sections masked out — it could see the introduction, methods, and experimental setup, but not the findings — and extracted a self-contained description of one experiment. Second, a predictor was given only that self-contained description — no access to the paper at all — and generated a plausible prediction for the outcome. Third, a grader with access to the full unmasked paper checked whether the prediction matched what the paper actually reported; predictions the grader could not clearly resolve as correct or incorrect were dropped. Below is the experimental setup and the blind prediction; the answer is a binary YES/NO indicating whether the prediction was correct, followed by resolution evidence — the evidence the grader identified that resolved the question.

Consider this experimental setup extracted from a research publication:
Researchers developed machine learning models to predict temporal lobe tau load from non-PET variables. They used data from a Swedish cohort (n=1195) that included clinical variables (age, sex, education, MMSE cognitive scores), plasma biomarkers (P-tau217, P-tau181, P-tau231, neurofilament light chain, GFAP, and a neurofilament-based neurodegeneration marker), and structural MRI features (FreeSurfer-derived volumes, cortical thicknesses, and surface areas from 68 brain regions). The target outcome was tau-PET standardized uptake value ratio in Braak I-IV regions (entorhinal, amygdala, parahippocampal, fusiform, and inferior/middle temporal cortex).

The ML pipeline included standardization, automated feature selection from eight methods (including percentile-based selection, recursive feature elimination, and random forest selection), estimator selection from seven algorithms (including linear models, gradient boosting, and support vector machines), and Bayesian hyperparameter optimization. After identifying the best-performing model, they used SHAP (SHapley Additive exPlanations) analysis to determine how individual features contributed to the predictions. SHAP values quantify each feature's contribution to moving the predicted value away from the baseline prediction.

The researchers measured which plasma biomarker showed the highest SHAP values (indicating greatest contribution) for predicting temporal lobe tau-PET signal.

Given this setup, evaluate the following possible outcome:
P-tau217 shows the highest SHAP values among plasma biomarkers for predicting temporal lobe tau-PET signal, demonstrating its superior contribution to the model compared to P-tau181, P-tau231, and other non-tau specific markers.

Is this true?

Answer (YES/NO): YES